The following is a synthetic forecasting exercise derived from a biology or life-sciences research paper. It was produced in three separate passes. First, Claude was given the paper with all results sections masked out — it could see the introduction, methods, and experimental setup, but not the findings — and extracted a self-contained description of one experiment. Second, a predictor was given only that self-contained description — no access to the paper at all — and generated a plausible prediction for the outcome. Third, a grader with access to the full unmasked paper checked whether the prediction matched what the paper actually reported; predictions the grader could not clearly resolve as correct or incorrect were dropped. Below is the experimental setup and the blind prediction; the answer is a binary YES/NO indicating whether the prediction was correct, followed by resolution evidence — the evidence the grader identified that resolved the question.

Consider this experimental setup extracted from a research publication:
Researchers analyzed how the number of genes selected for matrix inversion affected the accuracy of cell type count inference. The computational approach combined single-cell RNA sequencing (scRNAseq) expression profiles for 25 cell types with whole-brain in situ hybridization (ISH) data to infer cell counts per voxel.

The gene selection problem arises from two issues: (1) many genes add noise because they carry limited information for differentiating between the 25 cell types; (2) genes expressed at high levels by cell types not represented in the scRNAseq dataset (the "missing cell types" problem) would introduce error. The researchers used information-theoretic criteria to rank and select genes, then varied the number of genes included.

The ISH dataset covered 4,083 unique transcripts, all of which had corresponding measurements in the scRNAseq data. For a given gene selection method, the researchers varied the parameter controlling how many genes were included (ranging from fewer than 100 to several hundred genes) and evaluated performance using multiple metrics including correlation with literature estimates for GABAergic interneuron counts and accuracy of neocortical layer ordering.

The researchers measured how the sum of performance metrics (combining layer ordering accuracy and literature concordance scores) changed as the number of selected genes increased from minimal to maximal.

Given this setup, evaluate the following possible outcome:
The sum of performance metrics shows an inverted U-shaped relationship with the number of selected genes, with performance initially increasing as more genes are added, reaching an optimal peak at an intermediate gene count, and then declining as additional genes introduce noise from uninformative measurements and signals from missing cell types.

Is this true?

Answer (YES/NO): YES